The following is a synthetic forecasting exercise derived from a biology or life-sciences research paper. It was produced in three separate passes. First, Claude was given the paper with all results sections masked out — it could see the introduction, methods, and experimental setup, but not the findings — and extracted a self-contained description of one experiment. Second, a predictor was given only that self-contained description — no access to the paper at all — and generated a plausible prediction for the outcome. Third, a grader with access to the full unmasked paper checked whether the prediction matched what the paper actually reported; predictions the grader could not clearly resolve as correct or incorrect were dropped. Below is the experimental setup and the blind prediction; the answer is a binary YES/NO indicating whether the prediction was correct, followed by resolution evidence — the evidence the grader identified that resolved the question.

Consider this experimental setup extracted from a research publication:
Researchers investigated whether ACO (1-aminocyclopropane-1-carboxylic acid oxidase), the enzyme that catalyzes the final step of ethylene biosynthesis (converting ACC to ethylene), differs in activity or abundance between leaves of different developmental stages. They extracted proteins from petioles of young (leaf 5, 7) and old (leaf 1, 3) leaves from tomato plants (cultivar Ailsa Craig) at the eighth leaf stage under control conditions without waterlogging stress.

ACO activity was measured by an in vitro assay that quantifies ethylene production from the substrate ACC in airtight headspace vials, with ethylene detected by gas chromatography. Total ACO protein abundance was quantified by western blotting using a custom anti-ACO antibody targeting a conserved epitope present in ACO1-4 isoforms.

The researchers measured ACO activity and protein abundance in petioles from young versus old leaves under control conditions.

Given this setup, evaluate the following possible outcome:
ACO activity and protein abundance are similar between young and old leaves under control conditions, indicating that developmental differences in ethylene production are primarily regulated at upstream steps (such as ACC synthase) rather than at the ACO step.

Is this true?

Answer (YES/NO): NO